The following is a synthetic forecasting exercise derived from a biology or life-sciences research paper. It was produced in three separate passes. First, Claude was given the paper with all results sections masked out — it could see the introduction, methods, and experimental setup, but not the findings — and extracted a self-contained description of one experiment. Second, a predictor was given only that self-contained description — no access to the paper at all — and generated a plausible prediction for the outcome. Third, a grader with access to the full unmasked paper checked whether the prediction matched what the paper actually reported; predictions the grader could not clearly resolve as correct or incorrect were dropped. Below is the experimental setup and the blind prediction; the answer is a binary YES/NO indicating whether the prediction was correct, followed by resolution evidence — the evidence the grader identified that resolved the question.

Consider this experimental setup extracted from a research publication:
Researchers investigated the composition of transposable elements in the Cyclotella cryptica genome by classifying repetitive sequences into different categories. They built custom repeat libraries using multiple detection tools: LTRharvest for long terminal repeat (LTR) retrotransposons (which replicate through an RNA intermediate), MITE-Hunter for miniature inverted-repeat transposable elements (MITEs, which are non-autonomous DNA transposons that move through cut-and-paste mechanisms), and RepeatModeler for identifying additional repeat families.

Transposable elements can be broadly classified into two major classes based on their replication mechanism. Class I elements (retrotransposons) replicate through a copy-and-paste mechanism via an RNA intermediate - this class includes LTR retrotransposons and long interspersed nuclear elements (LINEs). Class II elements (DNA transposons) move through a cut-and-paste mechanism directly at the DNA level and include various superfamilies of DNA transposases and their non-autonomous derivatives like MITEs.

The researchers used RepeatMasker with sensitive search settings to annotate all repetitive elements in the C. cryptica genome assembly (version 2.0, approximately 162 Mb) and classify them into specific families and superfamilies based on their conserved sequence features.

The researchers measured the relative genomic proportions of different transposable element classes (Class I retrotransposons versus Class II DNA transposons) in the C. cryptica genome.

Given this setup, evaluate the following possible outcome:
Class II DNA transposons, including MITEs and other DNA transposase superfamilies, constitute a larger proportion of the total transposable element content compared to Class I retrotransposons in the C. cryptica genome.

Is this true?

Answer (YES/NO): NO